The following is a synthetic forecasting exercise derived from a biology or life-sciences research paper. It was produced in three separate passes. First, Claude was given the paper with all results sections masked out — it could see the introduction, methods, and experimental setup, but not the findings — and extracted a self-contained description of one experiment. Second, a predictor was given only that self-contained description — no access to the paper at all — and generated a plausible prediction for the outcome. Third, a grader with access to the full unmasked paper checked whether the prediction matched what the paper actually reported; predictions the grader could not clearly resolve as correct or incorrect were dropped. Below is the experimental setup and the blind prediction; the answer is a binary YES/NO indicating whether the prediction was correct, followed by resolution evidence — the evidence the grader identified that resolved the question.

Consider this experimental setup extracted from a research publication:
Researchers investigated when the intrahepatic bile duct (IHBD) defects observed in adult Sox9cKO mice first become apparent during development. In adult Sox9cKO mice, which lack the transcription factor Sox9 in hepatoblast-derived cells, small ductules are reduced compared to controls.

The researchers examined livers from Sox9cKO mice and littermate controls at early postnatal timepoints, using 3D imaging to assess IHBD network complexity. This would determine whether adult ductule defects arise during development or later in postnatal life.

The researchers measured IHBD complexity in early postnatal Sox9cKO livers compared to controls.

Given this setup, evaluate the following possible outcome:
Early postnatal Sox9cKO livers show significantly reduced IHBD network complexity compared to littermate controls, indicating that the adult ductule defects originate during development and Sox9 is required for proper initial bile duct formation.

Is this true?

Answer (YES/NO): YES